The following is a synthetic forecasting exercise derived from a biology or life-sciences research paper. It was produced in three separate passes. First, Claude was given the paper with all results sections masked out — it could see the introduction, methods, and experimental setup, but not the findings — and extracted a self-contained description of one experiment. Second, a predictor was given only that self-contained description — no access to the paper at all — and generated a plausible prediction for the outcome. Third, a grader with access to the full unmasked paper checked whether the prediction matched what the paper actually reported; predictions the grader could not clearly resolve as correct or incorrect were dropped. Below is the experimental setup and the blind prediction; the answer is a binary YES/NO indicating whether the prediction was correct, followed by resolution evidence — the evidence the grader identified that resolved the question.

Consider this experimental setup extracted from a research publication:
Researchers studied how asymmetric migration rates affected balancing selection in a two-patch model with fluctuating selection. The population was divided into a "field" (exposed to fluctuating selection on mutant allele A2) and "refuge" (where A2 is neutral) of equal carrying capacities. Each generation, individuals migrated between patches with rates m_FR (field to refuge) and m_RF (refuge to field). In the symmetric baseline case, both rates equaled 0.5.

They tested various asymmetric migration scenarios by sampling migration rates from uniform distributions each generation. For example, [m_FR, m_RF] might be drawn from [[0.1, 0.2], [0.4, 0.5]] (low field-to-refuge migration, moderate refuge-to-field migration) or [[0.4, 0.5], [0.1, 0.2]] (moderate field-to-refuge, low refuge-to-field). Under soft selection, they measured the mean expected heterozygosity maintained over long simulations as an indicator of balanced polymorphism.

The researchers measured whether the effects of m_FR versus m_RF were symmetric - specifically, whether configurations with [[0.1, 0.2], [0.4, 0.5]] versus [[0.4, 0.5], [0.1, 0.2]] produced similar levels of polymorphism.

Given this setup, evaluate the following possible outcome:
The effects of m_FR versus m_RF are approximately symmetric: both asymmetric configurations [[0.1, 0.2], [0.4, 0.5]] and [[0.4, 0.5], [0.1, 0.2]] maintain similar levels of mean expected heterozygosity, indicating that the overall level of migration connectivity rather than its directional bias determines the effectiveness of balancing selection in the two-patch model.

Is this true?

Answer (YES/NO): NO